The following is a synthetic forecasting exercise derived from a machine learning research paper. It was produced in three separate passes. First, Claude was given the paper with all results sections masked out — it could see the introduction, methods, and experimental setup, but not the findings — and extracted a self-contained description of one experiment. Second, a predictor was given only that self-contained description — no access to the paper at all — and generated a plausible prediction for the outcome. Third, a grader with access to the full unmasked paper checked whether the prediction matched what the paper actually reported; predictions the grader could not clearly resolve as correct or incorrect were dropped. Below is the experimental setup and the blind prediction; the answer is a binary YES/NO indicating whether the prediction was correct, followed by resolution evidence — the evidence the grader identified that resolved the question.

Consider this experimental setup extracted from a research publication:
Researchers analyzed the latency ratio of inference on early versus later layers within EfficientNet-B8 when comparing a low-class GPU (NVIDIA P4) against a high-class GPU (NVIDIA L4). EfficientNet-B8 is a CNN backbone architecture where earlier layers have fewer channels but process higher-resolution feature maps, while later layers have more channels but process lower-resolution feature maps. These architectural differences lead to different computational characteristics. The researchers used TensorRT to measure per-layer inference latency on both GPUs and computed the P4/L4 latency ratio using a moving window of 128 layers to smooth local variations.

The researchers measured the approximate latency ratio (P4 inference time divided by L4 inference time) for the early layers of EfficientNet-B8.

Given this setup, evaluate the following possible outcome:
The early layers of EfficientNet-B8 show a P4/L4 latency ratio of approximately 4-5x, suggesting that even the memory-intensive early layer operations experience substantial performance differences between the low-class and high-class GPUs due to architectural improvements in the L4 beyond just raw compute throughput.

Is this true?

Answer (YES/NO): NO